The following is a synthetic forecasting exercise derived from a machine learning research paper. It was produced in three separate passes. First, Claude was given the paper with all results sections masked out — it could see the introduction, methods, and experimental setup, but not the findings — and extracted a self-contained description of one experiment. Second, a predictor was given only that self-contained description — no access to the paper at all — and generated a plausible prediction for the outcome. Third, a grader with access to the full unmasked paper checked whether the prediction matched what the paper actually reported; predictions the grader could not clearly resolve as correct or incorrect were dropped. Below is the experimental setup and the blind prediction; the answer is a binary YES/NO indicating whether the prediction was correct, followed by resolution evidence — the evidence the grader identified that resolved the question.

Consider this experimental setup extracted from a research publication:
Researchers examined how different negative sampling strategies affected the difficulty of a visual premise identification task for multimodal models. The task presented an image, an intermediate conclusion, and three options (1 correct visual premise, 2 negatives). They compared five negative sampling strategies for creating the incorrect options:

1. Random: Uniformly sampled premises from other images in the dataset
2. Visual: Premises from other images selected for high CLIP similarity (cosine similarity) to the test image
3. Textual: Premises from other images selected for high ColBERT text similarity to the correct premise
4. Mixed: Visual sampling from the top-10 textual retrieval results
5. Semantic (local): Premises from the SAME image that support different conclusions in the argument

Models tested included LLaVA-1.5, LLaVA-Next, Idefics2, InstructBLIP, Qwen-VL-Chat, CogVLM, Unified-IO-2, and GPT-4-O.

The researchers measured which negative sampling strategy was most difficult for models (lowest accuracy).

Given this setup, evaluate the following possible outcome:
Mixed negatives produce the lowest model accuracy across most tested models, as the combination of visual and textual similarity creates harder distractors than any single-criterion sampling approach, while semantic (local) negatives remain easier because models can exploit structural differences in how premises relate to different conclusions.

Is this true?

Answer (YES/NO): NO